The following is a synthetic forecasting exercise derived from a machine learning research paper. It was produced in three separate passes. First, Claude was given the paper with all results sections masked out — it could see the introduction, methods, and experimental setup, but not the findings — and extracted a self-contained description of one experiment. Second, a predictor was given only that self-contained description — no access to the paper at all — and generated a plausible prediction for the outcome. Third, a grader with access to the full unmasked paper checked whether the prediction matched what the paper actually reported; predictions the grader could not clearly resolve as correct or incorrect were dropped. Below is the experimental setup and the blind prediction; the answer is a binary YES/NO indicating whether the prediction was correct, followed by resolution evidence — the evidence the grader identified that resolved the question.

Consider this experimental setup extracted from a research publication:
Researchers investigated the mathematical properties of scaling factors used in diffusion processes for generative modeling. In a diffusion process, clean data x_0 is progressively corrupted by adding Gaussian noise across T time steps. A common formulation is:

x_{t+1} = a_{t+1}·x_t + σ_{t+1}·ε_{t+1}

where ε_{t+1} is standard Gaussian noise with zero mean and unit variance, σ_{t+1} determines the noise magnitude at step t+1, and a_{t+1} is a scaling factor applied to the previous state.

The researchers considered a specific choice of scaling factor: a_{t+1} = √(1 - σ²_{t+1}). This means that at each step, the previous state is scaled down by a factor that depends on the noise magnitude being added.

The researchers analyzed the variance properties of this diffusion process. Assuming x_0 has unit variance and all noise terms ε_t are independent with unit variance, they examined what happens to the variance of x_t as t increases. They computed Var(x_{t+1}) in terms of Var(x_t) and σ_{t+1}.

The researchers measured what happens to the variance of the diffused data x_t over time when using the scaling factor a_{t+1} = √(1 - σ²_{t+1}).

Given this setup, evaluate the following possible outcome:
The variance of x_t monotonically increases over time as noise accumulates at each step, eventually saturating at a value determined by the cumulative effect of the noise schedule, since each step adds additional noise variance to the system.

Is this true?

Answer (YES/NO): NO